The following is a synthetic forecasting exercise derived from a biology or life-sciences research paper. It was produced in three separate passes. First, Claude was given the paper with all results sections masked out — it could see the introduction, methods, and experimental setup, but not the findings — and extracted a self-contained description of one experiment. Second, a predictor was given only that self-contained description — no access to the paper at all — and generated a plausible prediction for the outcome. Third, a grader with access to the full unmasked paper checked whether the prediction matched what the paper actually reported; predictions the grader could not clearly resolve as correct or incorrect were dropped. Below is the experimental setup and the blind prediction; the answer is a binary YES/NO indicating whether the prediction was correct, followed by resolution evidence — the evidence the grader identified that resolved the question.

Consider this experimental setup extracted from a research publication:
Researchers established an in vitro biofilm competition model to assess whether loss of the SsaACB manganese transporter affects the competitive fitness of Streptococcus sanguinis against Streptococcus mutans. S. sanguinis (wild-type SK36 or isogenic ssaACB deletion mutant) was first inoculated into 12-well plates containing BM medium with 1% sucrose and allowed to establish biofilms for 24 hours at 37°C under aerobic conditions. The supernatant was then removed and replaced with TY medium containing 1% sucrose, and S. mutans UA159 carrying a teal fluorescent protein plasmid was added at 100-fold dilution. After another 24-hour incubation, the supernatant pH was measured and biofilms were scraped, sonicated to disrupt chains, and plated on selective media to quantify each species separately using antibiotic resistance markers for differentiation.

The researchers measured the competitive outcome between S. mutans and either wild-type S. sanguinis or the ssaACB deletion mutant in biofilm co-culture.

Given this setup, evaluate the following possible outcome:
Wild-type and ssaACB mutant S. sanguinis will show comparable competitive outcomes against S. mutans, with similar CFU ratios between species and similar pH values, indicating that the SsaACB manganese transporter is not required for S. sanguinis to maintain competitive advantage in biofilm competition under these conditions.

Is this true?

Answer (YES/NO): NO